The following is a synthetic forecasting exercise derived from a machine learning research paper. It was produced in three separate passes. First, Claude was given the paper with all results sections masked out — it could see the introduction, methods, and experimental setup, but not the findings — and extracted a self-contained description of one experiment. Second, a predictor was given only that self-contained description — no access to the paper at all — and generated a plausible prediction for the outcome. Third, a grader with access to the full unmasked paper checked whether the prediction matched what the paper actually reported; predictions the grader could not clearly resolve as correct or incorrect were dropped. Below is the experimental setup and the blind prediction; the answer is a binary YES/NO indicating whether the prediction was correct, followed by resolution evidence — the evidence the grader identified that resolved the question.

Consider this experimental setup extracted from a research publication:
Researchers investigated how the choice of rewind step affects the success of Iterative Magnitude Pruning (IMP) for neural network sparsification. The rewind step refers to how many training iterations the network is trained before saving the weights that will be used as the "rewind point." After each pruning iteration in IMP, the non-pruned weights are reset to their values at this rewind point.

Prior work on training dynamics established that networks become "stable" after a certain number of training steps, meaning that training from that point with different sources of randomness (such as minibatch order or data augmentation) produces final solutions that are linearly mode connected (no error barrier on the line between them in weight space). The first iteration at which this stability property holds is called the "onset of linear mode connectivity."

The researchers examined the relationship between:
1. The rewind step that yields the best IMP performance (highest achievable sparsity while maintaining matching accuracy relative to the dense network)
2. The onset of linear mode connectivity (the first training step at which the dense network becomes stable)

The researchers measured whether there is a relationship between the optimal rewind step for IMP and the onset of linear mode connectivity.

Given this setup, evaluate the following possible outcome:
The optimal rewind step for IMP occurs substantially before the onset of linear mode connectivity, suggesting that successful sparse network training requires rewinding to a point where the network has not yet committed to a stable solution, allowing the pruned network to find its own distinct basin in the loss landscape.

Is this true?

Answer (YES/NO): NO